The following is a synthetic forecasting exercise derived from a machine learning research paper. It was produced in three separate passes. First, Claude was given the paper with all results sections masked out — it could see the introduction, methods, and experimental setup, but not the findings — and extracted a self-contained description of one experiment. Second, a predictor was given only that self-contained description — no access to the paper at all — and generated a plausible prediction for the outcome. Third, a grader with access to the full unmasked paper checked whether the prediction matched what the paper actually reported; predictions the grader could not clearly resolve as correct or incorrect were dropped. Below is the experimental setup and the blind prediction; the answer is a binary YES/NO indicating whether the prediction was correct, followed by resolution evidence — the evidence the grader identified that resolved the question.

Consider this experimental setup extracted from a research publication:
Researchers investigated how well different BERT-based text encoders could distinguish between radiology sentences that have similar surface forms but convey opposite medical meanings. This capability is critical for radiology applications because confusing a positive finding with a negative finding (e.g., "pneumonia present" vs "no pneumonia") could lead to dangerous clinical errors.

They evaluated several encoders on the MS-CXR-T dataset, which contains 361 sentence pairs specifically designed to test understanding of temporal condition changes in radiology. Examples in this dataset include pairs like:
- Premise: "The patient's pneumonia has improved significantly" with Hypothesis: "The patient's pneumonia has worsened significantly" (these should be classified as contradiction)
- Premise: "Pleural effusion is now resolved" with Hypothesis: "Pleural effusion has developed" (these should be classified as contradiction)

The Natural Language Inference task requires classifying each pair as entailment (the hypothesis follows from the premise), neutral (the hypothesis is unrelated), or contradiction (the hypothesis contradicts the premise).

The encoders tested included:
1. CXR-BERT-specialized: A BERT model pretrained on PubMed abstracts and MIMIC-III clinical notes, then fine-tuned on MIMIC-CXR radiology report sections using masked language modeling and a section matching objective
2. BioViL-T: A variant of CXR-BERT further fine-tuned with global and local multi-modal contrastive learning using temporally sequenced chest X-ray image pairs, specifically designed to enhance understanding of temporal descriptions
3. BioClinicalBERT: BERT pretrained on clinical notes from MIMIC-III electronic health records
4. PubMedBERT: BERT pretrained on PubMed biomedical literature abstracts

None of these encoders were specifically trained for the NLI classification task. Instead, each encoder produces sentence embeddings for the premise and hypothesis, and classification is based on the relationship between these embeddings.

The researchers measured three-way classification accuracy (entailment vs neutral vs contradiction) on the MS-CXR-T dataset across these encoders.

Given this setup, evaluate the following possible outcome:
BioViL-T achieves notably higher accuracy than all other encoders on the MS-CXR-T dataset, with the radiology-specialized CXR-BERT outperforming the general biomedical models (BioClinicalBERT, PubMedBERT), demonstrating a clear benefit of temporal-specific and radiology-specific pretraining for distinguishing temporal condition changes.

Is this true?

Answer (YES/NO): NO